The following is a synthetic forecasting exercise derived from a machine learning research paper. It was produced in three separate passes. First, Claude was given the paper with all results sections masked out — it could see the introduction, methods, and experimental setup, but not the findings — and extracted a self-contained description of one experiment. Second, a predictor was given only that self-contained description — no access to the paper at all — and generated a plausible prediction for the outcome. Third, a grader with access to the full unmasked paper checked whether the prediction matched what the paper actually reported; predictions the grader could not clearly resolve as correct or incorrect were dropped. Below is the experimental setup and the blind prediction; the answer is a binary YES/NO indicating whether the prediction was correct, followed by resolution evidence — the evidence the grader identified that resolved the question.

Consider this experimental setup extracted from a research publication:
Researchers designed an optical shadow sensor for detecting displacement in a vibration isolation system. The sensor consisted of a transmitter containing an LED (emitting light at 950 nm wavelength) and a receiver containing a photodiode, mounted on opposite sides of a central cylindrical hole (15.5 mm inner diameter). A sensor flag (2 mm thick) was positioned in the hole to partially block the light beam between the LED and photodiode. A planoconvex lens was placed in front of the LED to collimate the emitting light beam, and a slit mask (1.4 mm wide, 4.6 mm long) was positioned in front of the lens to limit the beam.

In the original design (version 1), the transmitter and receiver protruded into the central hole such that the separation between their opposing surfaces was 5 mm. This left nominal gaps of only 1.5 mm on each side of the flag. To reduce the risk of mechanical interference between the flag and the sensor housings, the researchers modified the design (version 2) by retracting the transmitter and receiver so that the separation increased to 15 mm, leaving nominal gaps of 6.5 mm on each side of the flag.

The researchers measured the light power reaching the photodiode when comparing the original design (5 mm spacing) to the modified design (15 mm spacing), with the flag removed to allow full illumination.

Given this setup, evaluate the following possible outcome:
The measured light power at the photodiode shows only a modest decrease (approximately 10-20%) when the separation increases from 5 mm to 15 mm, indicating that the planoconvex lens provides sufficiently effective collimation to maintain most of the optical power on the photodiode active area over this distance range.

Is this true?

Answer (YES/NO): NO